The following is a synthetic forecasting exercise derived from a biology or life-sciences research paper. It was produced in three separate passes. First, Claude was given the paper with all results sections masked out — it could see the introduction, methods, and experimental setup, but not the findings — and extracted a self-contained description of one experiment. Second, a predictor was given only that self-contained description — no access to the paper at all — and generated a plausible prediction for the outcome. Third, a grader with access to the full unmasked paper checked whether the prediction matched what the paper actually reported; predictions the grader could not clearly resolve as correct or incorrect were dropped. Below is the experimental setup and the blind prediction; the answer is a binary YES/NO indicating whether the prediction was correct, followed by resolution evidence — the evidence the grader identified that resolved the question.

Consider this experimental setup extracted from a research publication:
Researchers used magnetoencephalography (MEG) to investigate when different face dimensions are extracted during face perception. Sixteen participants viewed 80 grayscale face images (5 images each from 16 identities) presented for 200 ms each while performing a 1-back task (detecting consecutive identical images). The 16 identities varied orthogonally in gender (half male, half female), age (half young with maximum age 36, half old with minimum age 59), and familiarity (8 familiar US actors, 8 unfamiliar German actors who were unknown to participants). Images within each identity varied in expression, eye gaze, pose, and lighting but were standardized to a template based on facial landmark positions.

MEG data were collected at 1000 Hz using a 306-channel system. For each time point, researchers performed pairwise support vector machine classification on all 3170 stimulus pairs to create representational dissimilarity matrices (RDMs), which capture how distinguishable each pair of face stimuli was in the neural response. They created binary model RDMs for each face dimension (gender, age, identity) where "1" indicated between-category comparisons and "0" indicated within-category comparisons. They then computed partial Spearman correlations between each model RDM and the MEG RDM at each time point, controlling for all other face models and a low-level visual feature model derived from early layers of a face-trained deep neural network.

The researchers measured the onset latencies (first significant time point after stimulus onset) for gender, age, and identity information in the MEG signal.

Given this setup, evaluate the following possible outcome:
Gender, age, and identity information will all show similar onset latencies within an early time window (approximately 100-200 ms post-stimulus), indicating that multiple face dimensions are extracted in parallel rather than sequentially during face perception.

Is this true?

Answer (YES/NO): NO